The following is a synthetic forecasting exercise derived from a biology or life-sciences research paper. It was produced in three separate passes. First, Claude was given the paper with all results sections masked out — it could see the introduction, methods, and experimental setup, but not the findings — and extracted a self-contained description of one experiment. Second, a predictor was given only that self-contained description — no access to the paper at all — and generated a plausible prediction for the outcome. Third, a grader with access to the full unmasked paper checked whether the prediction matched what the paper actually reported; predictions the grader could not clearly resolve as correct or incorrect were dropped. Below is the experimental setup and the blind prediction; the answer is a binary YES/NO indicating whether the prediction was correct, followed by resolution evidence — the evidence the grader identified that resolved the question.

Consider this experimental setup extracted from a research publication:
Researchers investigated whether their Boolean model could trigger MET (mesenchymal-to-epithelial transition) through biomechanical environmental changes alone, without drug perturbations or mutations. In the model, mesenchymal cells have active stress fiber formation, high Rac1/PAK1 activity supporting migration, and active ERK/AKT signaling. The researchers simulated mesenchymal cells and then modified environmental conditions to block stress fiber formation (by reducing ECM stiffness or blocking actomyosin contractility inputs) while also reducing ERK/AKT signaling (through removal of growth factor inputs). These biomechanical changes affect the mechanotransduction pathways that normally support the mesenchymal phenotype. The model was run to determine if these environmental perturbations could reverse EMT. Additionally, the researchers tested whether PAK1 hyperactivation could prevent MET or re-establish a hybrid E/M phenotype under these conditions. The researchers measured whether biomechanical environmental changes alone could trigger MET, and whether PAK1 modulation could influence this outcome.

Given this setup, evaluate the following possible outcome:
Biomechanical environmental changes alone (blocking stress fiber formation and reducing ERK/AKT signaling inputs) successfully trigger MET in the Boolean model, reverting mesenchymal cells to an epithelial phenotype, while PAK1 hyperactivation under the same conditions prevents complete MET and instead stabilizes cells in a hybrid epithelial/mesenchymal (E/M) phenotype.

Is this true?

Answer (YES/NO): YES